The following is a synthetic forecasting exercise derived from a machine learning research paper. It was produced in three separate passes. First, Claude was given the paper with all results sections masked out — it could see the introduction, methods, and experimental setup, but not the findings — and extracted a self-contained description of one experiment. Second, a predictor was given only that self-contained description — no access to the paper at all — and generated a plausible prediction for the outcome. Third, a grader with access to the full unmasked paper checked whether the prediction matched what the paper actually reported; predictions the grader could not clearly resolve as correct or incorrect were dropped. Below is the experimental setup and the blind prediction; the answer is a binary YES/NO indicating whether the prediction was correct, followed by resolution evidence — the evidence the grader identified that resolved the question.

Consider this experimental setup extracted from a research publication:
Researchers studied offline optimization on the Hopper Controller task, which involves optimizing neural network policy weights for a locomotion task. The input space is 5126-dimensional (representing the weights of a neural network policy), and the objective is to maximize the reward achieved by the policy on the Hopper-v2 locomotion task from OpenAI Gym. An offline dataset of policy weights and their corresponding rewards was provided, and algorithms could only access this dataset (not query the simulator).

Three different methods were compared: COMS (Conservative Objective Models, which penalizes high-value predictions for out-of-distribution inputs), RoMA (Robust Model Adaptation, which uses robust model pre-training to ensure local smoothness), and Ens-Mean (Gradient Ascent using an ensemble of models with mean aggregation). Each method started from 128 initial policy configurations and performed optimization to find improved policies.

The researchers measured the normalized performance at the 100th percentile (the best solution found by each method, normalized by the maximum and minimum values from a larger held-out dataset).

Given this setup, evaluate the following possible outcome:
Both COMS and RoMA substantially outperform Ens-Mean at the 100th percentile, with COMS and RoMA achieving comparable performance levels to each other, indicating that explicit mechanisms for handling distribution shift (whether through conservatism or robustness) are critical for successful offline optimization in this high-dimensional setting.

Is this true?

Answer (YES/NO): NO